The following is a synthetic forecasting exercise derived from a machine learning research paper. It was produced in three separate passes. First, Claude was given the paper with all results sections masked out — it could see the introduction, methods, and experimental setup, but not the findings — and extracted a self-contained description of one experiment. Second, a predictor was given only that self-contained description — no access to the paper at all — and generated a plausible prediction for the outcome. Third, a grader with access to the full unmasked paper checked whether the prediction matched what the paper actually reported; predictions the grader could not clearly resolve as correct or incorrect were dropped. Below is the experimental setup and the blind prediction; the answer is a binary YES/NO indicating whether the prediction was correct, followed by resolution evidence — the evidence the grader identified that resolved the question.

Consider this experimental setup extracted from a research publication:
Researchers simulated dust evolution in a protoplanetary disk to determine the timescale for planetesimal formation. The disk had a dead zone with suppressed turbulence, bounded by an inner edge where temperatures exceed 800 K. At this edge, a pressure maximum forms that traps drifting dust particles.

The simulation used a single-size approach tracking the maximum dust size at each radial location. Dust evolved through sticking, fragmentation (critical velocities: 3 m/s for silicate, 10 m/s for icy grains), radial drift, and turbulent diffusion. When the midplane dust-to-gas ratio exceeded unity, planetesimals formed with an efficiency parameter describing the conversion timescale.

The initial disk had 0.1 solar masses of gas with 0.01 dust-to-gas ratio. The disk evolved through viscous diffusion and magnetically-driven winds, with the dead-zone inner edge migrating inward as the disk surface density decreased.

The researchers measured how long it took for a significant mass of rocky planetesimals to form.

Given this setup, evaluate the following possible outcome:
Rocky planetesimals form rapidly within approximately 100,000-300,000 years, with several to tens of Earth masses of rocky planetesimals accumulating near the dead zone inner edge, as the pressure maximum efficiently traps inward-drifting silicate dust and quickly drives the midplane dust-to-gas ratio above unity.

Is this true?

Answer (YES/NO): NO